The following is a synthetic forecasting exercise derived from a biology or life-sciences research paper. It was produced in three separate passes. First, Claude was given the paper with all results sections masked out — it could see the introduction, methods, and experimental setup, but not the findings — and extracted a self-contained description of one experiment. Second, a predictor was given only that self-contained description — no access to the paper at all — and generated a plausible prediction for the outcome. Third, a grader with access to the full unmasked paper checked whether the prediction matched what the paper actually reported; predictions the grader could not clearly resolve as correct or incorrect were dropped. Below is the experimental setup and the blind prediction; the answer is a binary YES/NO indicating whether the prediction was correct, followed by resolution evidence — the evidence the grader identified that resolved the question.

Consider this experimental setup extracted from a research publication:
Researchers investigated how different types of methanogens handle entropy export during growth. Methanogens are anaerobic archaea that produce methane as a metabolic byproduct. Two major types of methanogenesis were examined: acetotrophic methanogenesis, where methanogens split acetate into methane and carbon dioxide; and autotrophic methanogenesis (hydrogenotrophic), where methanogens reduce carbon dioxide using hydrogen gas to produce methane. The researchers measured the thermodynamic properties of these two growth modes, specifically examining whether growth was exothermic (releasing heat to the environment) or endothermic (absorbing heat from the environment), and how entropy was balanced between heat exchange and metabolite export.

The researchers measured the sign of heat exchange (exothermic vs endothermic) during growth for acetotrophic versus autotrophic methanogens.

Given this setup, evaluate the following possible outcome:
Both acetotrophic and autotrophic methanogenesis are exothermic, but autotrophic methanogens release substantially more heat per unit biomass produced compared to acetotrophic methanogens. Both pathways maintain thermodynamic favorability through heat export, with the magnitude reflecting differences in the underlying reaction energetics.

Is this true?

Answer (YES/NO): NO